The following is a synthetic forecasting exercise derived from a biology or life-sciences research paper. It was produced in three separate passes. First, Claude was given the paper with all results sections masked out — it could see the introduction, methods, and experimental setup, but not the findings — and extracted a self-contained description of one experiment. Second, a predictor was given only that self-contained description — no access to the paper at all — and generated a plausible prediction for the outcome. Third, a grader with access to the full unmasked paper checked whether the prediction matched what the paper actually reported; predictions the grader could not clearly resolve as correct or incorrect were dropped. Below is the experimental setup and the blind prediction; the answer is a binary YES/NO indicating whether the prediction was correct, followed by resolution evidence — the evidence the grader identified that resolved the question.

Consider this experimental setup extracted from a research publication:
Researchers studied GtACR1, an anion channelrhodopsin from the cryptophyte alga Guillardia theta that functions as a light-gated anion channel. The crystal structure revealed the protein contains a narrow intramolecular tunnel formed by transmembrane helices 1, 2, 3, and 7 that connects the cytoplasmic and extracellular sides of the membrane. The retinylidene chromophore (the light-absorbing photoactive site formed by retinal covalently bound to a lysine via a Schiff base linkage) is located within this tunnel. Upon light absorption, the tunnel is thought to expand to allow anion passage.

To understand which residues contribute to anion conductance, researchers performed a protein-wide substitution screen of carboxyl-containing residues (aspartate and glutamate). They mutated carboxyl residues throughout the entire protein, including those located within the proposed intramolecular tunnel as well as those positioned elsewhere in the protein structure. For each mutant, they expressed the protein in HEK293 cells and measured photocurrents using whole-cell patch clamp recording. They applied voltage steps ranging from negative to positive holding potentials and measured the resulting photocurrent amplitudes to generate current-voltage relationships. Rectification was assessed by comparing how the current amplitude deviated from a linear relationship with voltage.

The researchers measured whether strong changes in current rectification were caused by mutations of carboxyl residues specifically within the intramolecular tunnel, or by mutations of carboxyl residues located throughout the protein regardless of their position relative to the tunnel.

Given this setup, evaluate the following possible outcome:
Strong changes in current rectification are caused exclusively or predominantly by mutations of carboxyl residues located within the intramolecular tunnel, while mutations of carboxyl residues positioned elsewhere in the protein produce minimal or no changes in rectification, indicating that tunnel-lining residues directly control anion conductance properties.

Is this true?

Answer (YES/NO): YES